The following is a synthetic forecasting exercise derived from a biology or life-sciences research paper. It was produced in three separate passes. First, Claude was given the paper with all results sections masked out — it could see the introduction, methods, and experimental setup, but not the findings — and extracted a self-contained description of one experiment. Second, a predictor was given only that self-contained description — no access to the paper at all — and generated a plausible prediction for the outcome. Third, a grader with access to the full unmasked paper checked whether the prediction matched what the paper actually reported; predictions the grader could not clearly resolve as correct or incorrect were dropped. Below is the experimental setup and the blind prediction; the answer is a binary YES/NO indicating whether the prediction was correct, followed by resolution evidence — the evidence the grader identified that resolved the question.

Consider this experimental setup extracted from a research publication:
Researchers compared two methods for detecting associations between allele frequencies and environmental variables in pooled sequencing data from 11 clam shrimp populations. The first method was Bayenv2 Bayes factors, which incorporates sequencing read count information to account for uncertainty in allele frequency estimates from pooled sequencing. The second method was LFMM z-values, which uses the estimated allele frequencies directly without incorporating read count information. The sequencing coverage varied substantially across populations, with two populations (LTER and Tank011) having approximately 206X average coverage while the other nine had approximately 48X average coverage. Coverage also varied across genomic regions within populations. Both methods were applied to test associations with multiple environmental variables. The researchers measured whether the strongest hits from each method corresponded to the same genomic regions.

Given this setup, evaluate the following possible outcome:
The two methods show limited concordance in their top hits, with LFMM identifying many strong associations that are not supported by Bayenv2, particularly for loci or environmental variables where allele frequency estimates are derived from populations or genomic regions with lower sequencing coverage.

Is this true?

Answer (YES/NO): YES